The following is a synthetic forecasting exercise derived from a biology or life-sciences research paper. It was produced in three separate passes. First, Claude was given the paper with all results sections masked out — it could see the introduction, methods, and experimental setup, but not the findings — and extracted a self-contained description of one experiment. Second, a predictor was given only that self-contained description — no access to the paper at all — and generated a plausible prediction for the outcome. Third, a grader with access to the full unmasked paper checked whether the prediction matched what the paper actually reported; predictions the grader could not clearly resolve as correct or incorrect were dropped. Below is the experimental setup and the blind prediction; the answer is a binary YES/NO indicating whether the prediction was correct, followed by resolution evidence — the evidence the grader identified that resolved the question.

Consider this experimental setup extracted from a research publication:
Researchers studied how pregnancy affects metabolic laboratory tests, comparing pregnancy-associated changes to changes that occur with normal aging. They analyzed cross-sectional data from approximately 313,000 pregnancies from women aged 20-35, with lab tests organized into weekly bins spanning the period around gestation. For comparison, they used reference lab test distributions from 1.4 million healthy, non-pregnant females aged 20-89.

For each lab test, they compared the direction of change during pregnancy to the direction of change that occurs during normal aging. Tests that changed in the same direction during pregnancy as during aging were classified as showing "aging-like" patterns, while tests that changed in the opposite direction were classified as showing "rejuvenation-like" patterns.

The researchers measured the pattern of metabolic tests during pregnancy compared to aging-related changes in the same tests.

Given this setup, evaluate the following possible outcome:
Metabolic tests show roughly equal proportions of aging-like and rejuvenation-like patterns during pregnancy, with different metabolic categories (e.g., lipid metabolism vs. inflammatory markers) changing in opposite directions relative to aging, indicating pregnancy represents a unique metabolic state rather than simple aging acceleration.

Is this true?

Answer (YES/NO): NO